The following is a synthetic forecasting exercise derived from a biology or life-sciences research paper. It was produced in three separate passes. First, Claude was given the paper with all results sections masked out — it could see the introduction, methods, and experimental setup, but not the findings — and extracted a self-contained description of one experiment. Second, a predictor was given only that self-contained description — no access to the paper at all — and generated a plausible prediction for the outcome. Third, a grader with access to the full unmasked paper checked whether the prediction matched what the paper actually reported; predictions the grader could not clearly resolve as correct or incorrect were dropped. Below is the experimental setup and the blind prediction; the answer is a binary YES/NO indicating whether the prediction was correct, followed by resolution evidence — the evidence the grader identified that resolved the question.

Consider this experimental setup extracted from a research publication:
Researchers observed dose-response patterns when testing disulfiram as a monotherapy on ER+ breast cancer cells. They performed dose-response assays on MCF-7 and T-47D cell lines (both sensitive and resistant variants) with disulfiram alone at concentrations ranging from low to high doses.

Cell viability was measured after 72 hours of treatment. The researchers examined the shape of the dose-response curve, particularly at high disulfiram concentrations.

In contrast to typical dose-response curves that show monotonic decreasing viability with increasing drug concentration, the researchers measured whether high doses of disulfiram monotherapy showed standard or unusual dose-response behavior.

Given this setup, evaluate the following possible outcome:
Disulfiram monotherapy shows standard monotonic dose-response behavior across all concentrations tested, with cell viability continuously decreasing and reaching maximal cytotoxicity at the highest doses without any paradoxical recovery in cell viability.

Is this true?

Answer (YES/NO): NO